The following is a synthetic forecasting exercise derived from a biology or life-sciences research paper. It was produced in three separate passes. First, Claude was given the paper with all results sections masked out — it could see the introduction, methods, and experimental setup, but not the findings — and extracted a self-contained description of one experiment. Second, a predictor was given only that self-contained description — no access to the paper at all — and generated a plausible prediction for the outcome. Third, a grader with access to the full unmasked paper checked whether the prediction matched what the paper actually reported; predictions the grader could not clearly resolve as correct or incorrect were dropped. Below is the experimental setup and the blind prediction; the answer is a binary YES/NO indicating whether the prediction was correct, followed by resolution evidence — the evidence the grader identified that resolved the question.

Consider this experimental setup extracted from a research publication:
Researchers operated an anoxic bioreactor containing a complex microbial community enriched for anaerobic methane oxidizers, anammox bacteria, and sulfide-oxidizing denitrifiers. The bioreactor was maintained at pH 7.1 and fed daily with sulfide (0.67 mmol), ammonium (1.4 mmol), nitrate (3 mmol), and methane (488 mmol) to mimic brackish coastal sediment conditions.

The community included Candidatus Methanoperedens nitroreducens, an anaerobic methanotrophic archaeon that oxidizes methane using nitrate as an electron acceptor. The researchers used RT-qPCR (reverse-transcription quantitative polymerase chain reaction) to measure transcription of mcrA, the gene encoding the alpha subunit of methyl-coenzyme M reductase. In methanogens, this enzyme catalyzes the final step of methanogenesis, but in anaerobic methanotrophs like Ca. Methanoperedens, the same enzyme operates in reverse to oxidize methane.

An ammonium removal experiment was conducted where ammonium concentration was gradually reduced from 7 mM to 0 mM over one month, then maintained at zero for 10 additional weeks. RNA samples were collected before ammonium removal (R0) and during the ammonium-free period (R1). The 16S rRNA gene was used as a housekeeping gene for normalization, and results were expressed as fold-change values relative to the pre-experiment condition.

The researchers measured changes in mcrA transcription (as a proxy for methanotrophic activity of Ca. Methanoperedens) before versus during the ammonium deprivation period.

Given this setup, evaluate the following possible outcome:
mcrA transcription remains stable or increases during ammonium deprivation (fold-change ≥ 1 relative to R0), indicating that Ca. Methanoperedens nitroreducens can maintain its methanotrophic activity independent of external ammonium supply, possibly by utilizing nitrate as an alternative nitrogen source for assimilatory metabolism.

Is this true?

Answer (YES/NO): NO